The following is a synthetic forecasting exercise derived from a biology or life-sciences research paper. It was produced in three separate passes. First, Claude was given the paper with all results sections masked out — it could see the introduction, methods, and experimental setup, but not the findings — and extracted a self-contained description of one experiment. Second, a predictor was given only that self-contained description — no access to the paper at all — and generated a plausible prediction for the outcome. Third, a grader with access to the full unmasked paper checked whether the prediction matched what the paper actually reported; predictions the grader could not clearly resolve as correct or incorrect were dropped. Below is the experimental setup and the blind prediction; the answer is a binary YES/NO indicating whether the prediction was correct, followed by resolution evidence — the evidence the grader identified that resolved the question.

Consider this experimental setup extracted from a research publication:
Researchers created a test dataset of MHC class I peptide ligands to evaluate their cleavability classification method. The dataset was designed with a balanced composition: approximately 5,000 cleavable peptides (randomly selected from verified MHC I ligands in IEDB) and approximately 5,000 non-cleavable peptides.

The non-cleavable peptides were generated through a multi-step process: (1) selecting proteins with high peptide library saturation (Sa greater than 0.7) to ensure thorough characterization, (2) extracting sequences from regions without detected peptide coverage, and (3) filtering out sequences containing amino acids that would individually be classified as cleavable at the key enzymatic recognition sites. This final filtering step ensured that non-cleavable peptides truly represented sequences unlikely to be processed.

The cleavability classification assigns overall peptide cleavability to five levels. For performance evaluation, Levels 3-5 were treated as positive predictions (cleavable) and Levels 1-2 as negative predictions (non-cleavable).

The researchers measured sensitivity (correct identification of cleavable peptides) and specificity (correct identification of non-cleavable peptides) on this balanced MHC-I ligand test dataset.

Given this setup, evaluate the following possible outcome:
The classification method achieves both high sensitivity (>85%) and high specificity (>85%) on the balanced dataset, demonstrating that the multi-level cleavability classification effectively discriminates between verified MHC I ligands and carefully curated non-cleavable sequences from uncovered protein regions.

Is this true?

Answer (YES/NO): YES